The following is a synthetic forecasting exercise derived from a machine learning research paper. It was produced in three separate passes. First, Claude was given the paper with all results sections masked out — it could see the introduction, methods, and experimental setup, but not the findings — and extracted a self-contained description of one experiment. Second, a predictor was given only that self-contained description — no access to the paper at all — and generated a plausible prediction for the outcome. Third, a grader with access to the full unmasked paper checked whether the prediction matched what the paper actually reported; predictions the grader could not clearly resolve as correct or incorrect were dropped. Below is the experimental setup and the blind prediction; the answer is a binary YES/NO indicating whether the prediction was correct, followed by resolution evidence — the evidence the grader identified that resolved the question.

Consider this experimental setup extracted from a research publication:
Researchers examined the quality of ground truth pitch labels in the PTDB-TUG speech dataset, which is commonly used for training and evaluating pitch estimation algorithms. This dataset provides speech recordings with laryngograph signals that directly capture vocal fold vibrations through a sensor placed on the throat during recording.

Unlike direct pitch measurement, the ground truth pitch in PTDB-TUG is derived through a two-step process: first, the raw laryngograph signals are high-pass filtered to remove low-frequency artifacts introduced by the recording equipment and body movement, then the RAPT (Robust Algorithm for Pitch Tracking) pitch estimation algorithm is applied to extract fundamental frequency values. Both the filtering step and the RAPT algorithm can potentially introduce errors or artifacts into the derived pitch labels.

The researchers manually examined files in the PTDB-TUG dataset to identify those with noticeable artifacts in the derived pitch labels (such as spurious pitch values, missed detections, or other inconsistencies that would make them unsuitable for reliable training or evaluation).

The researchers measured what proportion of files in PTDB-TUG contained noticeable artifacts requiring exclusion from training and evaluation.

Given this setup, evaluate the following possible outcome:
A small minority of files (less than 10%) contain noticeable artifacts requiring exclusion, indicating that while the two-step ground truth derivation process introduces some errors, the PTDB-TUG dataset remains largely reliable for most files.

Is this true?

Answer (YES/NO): YES